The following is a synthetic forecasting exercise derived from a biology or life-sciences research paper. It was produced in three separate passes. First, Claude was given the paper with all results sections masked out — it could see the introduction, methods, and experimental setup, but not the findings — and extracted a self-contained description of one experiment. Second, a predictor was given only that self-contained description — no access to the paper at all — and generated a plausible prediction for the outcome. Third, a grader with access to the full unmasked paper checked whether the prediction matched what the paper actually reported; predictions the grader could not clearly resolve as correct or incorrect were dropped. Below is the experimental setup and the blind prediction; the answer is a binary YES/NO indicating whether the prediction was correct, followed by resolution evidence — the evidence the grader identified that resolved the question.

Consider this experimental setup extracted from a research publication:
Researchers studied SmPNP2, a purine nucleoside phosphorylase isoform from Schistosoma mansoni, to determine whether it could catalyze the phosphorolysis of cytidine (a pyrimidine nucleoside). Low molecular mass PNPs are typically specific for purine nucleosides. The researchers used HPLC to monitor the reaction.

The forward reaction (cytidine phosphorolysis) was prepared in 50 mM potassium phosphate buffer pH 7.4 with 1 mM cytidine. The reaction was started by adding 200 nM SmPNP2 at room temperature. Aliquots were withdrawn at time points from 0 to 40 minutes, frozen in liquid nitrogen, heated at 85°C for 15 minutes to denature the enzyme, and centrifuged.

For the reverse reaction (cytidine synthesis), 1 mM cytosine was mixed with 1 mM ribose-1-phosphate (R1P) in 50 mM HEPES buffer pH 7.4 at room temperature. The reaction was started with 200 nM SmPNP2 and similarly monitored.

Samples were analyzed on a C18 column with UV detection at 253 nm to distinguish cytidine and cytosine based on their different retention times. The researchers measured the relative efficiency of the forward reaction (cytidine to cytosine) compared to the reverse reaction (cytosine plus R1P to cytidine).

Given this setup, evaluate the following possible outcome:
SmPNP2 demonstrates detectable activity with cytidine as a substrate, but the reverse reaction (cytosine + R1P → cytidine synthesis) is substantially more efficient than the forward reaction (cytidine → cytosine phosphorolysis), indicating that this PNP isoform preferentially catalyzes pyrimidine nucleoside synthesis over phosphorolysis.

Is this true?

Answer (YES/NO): NO